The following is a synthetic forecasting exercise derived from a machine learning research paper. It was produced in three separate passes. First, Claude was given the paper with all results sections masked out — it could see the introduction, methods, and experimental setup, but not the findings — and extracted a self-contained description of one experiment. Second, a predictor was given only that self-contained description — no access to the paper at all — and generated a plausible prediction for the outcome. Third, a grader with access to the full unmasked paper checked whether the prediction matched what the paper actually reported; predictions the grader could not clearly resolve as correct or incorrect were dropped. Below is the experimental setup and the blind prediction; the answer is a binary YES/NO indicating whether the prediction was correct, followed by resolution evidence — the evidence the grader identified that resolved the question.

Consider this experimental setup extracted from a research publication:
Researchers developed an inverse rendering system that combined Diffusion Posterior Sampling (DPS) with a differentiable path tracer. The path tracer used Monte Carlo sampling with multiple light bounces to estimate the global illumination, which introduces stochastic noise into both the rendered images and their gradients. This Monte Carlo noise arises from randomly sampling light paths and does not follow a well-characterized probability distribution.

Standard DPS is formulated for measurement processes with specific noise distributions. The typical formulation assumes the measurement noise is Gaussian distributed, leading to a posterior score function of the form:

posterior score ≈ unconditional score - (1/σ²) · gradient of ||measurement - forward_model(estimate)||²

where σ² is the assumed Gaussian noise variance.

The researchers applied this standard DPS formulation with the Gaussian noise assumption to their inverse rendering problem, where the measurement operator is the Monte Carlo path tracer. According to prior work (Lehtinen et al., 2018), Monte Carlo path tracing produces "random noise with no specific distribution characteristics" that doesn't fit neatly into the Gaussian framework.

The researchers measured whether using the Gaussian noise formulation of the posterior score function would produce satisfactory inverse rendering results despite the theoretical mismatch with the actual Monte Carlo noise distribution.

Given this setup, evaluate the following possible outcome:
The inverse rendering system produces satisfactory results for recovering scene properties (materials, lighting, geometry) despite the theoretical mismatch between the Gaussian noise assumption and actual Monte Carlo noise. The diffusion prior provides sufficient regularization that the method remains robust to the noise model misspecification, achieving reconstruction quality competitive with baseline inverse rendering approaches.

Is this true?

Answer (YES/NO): YES